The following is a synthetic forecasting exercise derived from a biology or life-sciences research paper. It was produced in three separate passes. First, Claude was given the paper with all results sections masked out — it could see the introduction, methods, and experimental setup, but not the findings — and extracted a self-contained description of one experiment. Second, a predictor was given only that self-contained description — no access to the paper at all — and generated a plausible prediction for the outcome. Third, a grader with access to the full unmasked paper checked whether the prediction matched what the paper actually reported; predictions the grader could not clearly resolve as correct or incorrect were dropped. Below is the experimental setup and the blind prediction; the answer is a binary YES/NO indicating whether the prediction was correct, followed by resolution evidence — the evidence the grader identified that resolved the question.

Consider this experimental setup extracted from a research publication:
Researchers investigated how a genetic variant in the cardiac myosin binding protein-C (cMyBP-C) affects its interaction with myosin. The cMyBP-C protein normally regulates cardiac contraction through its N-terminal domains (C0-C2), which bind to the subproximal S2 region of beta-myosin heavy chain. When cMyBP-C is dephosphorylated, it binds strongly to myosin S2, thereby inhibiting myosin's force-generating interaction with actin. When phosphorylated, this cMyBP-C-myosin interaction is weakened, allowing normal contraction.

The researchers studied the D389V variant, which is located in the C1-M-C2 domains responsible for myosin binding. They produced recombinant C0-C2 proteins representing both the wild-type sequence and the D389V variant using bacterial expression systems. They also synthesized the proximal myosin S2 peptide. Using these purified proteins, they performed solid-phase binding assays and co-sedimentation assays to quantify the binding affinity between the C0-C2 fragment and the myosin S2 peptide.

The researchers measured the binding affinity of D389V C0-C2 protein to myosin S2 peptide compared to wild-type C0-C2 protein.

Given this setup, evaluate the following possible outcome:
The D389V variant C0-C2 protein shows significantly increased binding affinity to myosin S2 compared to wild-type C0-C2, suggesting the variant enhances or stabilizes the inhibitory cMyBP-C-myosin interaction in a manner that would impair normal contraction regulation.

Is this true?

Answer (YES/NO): NO